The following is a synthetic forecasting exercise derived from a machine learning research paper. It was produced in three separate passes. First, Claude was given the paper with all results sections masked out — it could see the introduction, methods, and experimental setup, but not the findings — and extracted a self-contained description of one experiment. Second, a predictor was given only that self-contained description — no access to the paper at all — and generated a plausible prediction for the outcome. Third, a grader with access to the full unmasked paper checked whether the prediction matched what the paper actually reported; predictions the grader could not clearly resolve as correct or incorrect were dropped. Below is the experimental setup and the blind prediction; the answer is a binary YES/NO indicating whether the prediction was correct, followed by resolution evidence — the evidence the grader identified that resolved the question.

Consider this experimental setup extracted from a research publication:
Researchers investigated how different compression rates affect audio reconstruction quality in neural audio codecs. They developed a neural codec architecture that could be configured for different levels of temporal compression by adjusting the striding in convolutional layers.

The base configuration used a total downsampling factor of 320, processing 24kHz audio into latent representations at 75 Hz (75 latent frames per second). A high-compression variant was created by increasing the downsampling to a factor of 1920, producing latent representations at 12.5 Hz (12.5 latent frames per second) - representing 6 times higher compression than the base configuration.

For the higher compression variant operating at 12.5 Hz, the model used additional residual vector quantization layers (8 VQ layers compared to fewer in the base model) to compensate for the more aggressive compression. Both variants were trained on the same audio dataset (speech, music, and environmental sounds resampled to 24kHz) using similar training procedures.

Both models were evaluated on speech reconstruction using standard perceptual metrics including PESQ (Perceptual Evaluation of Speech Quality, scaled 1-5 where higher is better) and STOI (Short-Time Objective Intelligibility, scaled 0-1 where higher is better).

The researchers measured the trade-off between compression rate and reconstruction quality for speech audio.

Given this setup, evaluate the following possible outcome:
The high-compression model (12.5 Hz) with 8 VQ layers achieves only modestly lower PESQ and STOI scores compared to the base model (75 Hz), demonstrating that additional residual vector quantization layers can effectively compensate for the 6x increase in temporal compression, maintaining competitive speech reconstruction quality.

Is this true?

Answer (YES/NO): NO